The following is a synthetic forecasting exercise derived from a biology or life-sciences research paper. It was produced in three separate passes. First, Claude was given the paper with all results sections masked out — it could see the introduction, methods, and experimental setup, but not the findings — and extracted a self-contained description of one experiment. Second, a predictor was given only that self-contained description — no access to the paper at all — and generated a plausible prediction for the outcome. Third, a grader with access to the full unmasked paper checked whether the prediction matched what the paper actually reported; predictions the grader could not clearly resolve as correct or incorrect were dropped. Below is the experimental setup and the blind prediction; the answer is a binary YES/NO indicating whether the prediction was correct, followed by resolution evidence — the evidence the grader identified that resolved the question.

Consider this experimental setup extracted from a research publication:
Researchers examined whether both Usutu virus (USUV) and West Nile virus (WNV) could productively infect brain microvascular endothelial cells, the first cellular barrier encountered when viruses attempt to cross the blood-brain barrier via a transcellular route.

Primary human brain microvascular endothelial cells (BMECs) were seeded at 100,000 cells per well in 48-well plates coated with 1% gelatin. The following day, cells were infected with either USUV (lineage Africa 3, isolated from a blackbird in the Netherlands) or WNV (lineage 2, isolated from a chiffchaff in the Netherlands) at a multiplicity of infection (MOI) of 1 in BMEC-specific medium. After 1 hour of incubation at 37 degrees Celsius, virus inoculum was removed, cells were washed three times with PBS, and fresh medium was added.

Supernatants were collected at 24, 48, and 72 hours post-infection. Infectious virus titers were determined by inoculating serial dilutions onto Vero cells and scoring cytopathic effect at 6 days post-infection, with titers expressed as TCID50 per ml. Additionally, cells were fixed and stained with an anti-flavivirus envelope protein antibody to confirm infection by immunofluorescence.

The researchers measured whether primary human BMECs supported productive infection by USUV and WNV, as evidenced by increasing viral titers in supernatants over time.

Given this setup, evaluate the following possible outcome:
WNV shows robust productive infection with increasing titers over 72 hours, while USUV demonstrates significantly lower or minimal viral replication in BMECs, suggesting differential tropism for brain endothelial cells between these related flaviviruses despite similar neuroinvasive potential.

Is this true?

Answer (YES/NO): NO